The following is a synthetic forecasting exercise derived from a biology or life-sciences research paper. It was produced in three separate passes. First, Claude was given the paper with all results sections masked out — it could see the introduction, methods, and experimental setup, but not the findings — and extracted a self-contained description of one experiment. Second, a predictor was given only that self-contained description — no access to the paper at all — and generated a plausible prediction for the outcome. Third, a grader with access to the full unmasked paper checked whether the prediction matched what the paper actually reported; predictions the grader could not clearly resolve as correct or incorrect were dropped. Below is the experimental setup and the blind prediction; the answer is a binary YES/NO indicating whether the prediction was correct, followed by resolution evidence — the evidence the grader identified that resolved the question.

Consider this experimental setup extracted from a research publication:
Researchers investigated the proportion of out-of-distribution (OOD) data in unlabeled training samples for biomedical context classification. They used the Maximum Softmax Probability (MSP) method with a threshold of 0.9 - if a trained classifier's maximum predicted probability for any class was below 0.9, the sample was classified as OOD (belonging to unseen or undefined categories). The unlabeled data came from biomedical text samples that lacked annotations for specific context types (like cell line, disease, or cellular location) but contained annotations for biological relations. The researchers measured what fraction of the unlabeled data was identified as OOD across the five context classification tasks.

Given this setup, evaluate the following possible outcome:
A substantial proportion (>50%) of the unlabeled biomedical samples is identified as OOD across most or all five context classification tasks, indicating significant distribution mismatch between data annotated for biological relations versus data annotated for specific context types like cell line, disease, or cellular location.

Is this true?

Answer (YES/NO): NO